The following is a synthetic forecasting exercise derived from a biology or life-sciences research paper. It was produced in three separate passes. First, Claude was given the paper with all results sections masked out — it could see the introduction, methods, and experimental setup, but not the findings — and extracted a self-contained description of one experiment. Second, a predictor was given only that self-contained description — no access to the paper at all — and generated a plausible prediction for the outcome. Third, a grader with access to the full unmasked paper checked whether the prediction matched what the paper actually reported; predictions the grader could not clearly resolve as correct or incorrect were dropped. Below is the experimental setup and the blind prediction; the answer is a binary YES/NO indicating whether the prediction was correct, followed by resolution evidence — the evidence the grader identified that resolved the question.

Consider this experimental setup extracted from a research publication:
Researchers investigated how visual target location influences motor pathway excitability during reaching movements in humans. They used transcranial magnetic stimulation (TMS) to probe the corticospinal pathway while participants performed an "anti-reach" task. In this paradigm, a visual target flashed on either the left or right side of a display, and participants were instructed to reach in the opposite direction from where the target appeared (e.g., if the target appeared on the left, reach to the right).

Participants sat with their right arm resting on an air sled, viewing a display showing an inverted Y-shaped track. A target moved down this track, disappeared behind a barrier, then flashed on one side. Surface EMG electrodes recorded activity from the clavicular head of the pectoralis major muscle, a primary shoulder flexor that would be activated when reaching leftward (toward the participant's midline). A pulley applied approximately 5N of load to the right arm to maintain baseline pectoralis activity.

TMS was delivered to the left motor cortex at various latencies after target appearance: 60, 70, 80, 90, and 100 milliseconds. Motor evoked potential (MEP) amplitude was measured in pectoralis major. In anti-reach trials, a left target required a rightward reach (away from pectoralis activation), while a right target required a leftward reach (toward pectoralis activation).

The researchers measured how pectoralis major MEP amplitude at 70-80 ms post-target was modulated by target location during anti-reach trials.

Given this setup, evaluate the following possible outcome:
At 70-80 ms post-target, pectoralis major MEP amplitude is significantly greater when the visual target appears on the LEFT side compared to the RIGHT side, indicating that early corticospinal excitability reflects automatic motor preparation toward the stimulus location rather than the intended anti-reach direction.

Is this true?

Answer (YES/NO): YES